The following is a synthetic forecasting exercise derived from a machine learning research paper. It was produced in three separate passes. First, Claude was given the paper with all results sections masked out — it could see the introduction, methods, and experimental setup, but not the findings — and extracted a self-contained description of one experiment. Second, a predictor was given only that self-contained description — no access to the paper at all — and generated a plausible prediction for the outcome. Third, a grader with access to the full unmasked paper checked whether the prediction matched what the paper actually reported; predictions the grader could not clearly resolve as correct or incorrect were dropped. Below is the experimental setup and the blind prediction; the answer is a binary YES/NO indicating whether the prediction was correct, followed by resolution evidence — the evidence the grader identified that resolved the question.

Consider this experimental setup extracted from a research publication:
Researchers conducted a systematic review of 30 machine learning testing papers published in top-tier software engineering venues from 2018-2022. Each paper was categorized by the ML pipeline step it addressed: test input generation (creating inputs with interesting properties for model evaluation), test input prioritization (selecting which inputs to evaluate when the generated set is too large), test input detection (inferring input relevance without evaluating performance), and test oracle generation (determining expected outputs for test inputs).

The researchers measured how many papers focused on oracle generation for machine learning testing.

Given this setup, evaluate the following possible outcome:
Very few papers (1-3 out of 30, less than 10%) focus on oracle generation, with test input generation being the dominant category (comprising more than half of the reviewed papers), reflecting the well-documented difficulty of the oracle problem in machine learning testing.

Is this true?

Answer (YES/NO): NO